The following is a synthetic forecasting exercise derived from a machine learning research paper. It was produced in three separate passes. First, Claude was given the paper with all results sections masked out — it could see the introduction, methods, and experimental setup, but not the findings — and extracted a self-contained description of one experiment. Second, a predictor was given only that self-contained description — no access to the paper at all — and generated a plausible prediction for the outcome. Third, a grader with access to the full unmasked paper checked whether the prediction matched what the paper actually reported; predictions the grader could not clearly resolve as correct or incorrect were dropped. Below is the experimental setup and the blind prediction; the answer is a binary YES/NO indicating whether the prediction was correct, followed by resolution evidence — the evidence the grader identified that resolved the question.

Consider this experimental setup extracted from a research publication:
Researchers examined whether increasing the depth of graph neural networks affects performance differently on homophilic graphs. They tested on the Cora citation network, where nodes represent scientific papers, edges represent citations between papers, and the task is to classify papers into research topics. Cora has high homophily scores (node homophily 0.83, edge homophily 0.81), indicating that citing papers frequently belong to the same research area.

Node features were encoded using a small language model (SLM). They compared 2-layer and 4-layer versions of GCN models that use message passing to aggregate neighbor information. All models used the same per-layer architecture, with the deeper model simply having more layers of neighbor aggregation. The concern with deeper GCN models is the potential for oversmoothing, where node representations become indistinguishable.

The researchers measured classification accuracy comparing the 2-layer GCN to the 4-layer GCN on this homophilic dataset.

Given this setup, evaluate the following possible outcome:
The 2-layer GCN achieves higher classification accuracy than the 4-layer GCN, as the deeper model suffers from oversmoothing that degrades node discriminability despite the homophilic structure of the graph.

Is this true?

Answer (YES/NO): NO